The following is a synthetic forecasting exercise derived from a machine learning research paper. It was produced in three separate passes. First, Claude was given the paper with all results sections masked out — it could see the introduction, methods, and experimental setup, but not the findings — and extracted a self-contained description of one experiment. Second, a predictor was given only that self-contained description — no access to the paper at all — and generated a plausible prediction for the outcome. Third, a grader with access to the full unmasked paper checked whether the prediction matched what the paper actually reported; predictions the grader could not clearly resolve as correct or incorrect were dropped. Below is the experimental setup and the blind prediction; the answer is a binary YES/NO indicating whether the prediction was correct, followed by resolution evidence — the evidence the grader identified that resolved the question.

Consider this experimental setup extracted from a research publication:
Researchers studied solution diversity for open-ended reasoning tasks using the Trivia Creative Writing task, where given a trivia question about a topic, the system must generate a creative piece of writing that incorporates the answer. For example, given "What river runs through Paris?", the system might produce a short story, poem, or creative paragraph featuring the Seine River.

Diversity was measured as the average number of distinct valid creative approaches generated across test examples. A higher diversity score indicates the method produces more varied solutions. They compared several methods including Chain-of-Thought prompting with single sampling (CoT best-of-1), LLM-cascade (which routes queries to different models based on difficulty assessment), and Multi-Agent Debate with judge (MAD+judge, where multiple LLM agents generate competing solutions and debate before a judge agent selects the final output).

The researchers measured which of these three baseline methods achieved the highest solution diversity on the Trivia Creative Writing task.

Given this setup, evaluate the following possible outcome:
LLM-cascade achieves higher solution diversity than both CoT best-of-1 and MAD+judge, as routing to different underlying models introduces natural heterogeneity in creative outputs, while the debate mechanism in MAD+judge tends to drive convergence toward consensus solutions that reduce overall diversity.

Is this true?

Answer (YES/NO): NO